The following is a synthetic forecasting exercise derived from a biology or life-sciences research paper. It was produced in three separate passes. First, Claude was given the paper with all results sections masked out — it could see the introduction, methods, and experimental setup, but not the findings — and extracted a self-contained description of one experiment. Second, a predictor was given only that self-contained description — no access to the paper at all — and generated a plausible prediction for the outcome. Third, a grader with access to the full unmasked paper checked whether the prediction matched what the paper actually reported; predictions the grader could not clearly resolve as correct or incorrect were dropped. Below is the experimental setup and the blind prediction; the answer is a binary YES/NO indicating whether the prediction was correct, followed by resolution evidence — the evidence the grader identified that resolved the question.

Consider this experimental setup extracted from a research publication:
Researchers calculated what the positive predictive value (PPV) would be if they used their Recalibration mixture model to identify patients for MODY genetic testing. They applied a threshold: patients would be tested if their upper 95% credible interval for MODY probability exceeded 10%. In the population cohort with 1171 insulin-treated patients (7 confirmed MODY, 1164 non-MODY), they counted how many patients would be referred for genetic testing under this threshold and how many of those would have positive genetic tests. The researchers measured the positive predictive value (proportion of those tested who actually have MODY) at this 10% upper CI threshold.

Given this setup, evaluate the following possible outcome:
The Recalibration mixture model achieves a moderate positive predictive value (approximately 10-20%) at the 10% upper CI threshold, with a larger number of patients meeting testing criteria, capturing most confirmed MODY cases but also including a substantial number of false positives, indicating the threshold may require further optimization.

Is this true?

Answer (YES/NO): YES